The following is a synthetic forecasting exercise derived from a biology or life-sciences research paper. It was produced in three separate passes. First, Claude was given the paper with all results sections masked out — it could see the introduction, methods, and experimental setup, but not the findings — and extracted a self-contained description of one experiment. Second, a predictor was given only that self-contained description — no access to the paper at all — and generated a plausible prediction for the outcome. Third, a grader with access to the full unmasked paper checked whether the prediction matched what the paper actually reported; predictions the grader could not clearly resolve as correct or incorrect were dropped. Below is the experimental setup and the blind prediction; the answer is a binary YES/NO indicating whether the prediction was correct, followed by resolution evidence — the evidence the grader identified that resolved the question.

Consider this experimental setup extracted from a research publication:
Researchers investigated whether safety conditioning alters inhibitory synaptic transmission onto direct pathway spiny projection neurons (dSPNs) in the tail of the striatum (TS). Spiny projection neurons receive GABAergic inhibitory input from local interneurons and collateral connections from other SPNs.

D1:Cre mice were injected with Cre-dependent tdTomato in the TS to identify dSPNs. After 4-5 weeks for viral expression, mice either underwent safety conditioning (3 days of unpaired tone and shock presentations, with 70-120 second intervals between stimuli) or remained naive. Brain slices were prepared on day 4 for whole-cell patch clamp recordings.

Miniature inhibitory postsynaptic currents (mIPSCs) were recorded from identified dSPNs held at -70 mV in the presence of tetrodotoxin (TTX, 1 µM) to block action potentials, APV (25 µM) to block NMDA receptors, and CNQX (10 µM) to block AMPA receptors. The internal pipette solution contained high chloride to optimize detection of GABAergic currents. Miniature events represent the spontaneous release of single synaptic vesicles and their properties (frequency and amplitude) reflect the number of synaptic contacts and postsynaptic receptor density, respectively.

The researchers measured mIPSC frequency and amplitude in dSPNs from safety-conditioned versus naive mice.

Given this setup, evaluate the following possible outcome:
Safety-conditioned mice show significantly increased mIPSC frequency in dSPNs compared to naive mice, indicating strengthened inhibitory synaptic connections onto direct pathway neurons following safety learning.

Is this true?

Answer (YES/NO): NO